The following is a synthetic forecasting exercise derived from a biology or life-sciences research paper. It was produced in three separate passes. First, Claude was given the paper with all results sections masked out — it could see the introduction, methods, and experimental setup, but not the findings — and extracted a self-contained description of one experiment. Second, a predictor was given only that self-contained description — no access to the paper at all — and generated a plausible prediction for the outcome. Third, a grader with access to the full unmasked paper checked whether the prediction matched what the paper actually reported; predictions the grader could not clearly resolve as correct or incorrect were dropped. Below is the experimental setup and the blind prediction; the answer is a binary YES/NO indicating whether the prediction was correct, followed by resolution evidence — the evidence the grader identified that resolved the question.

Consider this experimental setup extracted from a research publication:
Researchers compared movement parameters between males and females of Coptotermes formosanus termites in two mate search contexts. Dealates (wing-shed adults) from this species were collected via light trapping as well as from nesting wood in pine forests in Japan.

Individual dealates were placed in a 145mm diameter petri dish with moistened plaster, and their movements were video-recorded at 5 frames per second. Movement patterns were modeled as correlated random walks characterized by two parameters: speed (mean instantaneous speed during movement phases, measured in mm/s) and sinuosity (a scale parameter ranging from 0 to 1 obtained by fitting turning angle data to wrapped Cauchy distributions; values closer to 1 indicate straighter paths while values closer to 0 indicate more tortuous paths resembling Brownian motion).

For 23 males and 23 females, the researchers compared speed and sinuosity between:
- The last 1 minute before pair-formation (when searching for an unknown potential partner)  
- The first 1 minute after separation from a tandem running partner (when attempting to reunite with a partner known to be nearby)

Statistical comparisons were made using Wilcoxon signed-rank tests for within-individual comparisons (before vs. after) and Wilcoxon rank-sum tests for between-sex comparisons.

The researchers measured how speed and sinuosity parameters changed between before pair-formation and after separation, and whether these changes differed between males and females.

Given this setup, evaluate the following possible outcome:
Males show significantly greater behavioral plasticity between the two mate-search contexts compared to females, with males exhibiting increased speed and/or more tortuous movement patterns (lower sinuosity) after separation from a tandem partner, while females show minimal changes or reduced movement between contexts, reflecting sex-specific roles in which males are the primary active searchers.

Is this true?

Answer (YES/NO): NO